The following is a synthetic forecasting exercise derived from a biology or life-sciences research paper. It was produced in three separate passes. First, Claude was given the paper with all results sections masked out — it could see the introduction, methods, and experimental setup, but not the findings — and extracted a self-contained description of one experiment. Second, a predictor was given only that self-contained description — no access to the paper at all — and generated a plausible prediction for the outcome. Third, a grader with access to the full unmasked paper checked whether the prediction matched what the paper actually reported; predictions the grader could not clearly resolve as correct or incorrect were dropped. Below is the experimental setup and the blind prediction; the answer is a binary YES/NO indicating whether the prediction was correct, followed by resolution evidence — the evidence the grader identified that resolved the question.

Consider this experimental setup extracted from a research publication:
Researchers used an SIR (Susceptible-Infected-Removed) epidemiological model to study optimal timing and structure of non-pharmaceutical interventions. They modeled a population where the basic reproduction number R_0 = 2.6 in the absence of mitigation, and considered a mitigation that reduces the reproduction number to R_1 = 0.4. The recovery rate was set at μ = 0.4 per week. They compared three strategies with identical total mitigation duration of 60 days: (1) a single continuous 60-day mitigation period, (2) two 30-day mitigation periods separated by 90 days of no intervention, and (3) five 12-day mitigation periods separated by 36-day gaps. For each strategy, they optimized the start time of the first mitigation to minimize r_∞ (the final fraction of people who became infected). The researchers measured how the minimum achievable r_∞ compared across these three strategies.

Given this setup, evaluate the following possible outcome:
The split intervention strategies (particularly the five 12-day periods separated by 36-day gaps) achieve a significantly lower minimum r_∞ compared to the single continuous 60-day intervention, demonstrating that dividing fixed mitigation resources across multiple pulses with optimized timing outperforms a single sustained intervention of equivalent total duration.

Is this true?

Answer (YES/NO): NO